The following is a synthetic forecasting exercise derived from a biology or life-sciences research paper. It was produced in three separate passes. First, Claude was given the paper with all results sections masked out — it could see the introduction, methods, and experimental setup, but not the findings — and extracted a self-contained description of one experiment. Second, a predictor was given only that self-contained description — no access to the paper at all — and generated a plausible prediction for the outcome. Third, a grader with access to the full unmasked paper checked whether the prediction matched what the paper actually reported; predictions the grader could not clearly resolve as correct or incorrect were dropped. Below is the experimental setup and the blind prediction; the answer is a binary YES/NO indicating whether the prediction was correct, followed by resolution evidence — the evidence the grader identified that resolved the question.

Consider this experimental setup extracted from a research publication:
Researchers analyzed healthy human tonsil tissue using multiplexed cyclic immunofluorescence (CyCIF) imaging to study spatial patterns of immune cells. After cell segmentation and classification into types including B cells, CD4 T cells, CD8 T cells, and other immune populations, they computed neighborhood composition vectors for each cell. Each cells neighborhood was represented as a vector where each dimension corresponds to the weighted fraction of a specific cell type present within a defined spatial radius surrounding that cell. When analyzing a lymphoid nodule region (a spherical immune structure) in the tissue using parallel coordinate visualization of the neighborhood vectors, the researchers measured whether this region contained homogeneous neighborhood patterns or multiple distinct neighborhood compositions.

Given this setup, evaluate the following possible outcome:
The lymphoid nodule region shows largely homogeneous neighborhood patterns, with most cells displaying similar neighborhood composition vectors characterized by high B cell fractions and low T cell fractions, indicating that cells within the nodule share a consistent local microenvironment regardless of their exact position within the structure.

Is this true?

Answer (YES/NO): NO